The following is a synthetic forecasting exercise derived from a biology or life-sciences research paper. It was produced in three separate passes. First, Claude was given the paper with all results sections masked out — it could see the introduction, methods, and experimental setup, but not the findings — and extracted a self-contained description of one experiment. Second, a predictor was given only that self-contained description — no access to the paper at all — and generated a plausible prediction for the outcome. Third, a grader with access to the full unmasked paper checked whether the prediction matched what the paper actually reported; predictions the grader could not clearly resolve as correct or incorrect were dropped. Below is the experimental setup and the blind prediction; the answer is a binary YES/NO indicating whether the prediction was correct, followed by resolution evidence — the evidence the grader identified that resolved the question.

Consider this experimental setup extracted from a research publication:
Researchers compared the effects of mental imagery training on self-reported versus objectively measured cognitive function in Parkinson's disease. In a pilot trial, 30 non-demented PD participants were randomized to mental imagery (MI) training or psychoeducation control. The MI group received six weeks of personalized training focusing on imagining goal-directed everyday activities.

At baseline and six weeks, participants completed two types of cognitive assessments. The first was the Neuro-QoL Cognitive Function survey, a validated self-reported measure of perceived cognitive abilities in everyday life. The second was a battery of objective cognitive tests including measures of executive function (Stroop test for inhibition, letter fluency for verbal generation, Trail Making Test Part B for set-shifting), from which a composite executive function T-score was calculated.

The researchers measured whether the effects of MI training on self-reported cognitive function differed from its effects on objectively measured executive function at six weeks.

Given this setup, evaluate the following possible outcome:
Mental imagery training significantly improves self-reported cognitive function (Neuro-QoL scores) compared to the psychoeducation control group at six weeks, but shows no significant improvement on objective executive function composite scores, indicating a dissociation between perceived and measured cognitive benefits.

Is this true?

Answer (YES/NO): YES